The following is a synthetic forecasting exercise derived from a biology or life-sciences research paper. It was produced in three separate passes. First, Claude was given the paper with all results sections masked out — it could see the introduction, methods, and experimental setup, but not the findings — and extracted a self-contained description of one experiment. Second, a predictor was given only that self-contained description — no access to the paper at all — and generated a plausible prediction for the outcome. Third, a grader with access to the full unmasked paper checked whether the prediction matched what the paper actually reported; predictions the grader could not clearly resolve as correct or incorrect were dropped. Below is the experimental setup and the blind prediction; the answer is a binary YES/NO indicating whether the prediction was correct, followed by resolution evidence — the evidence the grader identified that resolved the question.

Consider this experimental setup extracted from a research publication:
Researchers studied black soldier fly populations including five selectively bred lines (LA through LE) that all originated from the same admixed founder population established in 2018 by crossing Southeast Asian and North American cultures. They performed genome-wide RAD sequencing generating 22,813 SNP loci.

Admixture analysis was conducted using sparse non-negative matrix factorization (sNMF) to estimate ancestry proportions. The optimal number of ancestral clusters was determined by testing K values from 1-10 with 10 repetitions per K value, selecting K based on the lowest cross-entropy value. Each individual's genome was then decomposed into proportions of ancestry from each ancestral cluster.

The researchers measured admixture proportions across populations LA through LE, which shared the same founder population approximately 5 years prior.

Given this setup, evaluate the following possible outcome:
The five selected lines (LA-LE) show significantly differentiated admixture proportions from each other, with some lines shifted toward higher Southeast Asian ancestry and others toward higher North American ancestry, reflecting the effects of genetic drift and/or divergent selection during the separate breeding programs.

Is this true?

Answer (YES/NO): NO